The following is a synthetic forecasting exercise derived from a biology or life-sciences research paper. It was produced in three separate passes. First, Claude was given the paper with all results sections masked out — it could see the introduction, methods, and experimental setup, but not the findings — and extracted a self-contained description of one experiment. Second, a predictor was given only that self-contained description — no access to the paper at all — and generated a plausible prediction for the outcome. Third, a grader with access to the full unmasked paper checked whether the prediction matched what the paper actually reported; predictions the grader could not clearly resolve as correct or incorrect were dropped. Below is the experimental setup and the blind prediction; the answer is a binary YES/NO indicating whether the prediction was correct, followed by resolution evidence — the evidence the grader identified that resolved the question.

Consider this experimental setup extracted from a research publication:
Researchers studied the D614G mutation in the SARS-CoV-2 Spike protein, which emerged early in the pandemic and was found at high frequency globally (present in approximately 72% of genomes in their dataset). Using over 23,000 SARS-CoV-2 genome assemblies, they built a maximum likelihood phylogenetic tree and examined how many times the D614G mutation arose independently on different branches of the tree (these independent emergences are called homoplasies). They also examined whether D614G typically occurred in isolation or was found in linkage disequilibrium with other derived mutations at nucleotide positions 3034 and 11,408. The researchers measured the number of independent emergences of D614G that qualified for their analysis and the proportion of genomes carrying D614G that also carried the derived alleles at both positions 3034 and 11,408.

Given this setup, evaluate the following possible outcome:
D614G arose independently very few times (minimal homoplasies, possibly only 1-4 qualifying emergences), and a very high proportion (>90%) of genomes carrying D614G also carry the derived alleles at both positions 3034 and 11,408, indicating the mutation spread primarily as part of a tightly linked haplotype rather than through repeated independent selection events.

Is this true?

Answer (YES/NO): YES